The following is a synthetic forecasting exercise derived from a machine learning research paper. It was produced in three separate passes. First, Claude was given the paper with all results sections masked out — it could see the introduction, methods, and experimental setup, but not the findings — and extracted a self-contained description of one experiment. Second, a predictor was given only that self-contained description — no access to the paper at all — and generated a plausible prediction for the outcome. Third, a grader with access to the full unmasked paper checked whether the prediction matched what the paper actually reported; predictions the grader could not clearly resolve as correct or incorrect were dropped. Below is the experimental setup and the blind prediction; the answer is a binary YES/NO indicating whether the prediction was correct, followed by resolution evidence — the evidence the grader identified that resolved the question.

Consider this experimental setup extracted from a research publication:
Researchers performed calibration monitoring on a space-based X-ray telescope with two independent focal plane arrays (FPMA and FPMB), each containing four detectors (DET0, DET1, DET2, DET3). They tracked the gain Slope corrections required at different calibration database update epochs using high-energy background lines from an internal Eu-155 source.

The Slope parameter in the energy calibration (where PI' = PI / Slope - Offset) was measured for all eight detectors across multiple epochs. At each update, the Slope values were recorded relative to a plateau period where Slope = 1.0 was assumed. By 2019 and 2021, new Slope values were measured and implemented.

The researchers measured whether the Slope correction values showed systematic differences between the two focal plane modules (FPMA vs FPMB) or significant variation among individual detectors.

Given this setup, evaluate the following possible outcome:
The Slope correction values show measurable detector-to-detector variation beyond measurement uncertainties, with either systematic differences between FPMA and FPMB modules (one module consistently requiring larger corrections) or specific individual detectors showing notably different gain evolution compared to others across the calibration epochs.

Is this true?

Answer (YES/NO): YES